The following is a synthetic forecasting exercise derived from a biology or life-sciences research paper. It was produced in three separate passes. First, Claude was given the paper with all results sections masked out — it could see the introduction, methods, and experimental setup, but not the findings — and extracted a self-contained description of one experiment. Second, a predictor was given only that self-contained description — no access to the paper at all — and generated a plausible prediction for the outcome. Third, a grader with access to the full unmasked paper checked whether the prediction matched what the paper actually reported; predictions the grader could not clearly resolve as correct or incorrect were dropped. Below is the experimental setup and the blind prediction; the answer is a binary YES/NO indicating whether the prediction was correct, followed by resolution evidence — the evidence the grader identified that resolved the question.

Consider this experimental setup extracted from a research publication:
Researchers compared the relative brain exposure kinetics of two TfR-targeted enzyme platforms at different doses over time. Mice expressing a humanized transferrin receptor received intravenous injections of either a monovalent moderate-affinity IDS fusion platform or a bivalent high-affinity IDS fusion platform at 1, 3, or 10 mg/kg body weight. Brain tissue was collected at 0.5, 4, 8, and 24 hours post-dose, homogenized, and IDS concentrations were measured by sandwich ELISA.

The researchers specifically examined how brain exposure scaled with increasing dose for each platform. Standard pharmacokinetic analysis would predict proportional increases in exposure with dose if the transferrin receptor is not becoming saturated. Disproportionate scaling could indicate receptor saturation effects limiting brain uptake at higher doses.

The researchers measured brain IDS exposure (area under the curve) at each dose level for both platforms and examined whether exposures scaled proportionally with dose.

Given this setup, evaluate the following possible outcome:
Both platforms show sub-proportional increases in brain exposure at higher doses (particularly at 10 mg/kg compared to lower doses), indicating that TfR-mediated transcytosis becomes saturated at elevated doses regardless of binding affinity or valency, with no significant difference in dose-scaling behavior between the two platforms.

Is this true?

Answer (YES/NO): NO